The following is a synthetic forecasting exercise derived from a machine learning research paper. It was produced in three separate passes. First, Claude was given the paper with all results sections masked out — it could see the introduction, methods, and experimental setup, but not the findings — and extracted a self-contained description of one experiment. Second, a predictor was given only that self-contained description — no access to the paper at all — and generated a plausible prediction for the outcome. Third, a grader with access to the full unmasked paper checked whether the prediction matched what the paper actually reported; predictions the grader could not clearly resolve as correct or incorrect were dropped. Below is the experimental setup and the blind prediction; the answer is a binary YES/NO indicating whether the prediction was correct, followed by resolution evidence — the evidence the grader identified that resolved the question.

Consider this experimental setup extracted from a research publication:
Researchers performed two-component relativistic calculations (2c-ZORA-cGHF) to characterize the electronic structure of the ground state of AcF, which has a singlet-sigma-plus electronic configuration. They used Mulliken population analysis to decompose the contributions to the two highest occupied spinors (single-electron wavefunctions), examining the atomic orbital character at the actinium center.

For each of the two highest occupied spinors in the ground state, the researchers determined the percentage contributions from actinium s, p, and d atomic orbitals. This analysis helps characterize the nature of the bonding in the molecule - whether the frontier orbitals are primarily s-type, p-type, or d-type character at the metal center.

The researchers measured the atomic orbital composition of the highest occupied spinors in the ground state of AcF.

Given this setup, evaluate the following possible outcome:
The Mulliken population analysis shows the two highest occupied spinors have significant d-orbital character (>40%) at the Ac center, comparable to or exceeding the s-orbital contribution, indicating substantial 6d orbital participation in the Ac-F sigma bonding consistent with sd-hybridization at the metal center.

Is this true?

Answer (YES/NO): NO